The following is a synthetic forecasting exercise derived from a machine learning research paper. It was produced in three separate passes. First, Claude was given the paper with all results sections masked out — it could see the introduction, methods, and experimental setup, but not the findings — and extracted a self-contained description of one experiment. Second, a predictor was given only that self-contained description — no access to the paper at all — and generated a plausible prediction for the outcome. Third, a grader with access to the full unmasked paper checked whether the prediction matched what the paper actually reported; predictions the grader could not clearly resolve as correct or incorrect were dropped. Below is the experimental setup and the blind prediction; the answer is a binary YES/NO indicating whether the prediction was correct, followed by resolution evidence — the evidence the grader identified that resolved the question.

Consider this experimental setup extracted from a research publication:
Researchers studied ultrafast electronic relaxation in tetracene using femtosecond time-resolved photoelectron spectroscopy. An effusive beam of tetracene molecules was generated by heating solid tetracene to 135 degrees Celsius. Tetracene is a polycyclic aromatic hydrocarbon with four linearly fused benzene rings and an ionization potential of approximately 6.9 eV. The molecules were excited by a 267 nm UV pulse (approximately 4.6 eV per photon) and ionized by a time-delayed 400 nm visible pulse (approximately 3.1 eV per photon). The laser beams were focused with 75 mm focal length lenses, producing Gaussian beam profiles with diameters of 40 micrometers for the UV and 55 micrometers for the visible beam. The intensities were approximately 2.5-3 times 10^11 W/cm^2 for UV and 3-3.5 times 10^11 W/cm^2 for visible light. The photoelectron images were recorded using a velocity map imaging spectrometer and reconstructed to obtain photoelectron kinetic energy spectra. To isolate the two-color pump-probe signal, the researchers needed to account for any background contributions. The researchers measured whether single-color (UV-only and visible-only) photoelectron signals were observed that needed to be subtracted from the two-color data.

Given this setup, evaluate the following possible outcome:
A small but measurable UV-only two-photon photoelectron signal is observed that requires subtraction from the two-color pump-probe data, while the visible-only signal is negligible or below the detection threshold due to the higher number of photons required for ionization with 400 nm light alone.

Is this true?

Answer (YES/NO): NO